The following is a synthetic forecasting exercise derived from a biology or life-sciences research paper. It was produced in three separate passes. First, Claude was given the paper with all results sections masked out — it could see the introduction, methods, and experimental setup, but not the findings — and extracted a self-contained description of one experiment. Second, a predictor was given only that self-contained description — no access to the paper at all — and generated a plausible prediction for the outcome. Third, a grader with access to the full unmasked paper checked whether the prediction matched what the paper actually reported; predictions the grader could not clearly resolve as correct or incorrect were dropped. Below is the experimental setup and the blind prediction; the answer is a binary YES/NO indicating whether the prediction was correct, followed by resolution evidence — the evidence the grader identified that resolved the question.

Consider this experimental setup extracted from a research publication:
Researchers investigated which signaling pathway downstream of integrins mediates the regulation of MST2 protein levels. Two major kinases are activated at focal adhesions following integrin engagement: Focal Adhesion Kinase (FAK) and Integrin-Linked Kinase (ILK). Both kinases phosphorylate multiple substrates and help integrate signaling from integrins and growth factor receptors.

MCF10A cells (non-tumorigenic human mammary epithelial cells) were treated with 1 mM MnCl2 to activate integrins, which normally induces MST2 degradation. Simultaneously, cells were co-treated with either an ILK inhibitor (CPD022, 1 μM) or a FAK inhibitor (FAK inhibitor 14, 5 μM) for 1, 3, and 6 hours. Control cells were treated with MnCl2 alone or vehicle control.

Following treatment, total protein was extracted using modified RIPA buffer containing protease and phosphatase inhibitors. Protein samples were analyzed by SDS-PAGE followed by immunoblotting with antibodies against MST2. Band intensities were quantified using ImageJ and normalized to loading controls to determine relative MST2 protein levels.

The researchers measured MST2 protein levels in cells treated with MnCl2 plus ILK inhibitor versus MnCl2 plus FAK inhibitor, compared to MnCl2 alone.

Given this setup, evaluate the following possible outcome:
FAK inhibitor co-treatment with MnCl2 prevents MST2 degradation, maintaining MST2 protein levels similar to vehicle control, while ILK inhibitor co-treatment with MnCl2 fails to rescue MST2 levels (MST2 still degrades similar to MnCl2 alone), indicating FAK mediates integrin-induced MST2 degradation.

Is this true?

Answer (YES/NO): NO